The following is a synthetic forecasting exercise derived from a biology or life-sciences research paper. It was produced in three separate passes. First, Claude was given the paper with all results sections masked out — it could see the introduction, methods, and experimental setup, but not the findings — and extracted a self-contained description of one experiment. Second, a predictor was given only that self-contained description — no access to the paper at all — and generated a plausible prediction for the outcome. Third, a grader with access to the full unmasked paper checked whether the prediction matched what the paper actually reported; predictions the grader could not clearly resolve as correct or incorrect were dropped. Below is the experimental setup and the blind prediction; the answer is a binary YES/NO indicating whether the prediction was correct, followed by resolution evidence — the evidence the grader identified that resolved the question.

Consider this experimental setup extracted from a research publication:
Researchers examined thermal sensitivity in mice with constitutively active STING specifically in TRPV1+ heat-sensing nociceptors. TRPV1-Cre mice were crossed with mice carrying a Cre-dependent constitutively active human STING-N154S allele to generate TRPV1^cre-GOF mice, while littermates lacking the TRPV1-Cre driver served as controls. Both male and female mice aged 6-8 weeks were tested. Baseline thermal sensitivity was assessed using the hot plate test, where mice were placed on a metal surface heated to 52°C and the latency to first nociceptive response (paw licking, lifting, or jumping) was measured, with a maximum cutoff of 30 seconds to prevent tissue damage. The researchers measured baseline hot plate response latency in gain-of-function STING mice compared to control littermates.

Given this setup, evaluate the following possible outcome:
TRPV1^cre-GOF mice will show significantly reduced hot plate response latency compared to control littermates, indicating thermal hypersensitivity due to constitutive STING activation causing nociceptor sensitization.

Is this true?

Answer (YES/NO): NO